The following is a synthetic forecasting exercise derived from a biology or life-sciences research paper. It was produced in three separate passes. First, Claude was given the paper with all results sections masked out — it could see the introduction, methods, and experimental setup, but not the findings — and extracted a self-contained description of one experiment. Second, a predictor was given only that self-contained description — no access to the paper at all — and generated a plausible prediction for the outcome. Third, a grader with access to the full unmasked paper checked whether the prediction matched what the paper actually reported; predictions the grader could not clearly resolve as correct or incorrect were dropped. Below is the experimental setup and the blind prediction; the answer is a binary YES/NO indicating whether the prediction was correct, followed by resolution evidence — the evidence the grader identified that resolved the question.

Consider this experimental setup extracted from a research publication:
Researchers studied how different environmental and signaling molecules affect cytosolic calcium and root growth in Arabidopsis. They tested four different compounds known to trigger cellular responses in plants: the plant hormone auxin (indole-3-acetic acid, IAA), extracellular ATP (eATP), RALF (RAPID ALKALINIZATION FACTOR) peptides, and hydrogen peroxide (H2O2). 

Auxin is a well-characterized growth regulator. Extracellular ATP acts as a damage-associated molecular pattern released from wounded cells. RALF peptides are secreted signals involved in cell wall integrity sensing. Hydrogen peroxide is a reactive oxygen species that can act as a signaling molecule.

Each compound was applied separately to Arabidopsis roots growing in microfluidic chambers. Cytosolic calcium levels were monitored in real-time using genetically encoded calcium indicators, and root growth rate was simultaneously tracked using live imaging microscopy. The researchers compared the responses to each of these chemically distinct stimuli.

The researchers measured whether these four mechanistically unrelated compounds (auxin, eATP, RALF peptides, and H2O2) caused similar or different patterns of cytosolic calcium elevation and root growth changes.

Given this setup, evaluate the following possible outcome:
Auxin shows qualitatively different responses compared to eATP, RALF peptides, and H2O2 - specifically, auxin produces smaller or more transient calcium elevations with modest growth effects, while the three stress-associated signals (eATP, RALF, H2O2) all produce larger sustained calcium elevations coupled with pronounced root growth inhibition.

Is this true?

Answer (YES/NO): NO